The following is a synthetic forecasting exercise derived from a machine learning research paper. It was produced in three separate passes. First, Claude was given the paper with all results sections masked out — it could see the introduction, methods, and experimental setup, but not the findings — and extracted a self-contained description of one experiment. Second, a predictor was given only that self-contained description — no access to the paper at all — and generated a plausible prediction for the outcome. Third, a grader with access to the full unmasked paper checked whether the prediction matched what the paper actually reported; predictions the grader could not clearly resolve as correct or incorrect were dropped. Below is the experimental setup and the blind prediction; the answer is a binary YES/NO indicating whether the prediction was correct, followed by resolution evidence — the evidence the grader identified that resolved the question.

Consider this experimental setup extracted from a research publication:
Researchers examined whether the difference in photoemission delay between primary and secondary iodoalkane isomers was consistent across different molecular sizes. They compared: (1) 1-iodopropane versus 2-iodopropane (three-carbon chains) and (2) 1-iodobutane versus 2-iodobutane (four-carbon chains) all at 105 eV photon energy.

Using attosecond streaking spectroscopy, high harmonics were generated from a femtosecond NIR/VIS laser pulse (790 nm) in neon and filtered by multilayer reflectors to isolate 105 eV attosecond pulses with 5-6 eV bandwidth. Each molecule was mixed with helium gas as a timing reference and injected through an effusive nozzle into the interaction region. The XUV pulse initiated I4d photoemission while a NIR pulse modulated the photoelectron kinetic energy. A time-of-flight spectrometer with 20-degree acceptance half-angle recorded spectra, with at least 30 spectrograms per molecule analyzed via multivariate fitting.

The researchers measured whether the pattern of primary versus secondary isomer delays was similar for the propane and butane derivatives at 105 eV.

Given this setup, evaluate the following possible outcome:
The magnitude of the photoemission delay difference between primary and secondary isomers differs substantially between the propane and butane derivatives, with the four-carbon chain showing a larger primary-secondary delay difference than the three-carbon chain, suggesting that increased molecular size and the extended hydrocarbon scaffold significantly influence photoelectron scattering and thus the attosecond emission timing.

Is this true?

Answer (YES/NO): NO